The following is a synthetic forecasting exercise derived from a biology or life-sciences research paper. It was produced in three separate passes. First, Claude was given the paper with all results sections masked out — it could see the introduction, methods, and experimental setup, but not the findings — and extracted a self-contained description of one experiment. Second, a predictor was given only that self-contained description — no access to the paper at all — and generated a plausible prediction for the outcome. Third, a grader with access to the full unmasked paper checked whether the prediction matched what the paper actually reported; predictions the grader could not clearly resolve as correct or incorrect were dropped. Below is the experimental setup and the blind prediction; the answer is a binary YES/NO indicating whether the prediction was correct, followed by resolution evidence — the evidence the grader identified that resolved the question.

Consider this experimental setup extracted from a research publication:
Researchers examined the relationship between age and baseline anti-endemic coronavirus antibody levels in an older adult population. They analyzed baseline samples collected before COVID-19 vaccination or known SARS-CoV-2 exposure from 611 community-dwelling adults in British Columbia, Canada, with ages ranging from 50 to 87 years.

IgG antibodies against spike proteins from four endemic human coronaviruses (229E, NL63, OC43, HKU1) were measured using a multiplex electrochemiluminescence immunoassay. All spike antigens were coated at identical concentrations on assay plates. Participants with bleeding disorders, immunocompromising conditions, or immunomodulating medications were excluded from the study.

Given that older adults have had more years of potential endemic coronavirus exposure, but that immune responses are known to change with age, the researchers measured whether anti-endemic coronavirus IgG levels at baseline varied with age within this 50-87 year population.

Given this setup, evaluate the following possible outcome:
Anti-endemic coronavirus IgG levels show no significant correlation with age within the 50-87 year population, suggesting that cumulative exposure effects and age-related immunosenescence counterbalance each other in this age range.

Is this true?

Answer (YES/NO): YES